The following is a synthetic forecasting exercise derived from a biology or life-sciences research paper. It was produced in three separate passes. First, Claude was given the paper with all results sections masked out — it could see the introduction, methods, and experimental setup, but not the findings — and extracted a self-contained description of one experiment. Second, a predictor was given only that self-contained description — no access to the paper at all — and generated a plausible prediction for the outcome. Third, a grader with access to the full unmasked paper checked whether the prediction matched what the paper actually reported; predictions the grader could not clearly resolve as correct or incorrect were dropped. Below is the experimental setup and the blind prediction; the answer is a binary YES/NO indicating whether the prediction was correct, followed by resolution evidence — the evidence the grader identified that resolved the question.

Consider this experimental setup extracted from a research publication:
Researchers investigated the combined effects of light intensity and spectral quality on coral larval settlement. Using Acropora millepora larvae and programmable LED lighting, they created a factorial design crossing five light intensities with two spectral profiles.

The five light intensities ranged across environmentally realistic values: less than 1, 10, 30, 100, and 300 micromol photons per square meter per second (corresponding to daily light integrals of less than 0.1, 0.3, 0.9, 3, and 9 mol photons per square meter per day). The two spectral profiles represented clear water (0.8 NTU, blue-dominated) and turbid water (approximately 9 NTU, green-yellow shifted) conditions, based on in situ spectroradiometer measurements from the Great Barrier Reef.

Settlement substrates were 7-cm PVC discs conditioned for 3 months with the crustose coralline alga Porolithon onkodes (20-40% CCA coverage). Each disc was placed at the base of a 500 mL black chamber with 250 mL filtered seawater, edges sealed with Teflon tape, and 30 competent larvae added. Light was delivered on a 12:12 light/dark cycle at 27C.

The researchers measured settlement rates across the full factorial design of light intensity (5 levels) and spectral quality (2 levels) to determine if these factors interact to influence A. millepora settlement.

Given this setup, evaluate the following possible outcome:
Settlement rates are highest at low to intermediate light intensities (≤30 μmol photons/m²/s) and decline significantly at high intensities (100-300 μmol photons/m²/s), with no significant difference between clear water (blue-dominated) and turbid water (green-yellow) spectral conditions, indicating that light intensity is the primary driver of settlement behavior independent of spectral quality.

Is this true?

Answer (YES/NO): NO